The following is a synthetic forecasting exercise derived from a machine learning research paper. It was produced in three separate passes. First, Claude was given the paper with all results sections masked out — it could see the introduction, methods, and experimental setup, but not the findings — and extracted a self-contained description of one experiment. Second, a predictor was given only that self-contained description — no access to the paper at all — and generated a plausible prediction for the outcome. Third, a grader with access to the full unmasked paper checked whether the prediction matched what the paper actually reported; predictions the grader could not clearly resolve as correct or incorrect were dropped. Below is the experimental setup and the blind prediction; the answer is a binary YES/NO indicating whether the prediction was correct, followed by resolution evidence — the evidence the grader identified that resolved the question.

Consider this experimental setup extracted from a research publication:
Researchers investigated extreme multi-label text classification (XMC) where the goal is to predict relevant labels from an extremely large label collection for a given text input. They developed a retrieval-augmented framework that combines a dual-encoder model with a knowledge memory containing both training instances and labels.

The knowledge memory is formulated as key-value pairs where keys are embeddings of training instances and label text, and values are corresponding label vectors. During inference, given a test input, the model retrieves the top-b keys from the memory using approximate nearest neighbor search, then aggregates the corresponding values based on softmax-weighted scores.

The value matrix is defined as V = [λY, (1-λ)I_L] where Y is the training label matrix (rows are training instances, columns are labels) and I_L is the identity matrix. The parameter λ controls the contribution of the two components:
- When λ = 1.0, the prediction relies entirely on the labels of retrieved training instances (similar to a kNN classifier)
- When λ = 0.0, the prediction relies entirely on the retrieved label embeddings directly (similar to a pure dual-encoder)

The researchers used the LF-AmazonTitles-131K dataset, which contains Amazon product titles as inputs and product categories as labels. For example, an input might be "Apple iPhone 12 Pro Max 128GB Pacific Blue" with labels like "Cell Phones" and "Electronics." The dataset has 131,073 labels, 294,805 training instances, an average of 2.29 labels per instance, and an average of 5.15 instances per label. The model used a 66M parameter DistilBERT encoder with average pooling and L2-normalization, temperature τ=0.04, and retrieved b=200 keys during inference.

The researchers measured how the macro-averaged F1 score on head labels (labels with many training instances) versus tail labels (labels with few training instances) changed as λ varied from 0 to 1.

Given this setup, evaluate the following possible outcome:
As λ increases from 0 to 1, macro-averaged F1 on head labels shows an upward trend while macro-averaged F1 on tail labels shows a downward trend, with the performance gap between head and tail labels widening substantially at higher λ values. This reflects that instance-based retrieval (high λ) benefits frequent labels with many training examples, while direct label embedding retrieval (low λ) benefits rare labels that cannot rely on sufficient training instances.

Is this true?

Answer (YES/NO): YES